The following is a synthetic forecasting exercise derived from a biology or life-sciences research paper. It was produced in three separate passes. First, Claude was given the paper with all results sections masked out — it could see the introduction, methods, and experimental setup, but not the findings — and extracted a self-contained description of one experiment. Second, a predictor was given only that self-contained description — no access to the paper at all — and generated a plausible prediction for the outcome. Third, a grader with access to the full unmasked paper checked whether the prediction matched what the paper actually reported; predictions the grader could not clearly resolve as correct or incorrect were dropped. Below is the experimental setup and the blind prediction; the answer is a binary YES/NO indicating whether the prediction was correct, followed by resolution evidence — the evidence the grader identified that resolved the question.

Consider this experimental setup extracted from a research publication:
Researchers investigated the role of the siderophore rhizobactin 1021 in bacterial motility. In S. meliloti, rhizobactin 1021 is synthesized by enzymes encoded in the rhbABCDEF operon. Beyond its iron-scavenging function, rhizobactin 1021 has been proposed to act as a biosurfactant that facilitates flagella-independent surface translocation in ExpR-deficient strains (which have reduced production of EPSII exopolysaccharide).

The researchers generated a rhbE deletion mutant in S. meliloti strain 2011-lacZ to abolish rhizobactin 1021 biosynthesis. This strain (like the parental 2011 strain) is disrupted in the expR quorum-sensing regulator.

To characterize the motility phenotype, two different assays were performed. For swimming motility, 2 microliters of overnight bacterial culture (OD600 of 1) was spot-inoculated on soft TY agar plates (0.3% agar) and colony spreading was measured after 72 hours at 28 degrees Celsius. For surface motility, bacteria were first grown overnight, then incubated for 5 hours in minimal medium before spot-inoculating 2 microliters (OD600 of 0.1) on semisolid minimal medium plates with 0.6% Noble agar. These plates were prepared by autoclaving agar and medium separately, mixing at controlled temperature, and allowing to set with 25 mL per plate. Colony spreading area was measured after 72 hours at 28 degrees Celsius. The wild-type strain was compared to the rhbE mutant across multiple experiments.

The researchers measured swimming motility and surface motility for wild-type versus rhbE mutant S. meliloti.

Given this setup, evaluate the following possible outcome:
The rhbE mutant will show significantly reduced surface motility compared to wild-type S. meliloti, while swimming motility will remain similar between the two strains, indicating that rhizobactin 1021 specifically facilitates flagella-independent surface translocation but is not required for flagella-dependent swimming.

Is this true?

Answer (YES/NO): YES